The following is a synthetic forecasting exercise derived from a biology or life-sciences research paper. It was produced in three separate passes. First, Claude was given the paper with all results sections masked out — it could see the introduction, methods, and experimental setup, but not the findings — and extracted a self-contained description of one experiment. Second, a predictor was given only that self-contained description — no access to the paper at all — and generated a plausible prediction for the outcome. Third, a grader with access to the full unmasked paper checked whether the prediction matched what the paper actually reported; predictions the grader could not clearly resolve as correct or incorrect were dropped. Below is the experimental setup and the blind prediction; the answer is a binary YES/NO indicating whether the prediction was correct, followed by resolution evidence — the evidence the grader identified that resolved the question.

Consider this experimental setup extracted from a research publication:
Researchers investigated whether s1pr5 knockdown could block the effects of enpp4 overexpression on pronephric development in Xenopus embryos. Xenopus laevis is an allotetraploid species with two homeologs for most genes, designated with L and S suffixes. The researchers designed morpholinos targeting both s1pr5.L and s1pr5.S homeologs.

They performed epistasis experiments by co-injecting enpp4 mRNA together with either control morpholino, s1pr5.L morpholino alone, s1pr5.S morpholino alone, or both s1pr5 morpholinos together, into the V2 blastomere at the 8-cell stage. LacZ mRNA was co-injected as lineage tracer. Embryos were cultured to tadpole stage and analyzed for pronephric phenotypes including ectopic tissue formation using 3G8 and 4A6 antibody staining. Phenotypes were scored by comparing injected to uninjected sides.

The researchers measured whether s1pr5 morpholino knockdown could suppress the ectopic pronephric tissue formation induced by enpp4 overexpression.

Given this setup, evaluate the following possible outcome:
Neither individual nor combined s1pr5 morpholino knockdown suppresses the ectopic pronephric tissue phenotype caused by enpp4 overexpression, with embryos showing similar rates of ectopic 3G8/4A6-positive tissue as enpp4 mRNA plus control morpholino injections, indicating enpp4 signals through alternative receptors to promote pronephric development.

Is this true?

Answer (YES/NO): NO